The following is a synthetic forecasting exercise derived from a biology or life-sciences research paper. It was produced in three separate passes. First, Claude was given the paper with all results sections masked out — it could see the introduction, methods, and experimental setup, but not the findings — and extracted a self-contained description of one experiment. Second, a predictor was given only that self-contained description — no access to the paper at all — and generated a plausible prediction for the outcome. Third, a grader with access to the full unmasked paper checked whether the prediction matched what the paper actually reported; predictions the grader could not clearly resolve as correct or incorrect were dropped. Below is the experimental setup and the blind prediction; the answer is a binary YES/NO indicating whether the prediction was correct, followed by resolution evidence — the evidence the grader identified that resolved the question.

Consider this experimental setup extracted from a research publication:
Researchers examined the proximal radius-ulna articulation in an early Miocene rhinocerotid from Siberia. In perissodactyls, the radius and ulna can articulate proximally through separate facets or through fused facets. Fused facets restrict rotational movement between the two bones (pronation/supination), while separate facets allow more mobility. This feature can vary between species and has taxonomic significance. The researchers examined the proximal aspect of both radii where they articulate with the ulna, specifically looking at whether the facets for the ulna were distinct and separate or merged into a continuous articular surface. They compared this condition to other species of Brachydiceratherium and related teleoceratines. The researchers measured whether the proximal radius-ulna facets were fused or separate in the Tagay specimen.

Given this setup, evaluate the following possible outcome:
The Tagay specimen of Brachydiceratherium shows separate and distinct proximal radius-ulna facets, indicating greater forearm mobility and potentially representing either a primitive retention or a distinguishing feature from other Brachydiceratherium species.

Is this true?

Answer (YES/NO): NO